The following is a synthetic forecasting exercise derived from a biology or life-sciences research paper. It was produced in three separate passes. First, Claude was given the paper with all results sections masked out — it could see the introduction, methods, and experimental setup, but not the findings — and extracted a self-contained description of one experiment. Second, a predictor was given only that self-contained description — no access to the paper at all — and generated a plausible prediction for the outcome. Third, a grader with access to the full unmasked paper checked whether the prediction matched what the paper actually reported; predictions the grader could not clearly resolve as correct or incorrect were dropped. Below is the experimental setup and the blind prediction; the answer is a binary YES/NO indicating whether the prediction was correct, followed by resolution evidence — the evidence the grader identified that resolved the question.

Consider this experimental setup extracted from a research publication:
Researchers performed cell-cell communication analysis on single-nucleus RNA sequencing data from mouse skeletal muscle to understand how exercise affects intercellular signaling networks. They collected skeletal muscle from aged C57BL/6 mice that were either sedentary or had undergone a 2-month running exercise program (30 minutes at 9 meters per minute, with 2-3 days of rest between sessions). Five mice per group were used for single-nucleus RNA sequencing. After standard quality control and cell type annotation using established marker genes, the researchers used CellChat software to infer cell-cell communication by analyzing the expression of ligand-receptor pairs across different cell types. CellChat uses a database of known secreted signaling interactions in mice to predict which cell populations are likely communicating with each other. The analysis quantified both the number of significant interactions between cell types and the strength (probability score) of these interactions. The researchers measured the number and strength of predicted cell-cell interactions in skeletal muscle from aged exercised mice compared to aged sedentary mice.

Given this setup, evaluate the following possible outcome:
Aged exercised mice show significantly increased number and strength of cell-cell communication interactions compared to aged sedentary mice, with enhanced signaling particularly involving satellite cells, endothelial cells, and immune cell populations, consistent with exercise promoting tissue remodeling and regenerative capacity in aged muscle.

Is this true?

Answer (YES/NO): NO